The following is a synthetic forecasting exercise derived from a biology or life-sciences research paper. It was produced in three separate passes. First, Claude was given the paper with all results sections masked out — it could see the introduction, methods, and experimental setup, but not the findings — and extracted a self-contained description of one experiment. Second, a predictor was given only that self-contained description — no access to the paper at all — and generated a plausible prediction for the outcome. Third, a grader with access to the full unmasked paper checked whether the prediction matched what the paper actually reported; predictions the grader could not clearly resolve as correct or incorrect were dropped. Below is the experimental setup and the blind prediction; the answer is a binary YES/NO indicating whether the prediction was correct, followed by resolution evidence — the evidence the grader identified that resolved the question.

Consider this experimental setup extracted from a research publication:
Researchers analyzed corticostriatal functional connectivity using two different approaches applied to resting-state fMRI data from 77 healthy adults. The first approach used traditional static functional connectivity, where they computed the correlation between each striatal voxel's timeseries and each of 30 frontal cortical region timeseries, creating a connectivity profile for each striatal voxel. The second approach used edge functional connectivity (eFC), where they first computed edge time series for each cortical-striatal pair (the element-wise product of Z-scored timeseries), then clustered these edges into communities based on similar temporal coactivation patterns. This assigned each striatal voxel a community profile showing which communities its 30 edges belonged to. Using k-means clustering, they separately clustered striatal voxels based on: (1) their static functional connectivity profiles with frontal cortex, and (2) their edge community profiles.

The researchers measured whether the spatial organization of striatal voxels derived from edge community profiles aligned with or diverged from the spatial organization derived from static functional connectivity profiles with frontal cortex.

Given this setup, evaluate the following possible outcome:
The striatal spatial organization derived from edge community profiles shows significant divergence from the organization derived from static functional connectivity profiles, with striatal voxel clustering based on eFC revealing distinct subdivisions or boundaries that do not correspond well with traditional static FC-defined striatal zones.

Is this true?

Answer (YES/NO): YES